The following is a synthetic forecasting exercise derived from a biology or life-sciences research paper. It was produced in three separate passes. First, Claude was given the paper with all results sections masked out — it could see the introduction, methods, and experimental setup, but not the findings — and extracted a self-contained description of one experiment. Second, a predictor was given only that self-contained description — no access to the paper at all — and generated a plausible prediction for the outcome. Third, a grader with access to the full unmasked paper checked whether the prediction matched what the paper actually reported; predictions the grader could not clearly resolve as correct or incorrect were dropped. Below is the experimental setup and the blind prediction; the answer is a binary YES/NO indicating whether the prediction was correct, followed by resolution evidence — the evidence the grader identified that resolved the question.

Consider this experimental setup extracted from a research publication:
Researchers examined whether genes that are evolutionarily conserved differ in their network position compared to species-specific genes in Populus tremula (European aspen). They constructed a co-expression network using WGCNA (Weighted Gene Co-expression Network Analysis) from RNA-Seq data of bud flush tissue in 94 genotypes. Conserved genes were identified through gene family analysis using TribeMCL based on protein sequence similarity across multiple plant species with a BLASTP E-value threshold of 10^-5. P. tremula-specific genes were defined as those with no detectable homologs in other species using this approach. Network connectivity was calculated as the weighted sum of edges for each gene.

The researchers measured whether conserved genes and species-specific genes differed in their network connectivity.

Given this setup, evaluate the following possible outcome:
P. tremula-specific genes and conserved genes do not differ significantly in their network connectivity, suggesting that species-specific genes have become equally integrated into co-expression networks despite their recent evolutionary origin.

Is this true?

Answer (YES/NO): NO